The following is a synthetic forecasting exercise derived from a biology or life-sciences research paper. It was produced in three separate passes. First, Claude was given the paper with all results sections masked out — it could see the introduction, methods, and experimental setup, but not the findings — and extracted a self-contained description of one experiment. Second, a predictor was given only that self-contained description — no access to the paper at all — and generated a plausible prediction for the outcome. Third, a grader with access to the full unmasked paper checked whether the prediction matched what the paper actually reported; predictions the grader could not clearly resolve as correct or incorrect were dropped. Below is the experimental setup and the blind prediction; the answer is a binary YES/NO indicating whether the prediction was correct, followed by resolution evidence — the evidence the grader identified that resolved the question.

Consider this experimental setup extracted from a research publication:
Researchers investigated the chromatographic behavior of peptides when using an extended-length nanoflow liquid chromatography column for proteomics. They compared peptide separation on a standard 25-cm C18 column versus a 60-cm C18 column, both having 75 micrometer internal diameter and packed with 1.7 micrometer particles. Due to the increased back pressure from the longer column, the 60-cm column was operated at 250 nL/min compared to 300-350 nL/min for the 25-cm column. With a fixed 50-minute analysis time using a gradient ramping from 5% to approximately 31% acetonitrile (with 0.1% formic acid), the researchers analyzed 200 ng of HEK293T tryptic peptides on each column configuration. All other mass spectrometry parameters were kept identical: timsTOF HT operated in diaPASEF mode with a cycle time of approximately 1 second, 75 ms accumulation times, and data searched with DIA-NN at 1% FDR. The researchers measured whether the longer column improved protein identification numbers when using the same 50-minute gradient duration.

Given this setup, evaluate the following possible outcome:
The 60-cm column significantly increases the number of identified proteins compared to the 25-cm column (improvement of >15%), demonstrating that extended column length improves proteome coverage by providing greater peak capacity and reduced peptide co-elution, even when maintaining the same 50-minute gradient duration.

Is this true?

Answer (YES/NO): NO